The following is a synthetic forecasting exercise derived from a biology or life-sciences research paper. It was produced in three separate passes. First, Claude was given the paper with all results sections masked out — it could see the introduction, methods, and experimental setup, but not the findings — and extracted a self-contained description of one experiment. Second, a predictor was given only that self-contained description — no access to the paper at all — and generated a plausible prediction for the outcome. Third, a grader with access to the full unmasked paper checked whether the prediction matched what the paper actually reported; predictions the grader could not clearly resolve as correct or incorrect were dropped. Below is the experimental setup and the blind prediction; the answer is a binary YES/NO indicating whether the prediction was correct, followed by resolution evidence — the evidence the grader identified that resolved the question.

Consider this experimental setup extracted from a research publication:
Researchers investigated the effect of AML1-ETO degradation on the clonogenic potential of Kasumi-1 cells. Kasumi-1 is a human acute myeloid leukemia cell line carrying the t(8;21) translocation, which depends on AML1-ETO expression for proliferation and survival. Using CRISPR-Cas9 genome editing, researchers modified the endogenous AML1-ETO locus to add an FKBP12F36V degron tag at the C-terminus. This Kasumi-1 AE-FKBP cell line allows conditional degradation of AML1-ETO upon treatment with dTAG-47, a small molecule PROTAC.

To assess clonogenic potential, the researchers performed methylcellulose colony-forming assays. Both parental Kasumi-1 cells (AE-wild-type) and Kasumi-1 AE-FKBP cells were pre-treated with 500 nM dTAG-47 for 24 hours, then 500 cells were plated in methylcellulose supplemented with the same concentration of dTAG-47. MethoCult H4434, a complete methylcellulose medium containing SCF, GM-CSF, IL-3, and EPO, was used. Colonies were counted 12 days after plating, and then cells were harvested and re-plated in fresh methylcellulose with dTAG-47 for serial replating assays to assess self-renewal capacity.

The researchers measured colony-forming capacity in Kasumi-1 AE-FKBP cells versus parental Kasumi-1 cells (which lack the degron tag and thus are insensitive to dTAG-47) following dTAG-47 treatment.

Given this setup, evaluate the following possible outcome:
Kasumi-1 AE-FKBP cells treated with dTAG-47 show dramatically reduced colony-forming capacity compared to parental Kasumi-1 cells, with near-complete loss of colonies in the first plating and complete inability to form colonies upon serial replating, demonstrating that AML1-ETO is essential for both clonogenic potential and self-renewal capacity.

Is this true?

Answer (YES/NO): NO